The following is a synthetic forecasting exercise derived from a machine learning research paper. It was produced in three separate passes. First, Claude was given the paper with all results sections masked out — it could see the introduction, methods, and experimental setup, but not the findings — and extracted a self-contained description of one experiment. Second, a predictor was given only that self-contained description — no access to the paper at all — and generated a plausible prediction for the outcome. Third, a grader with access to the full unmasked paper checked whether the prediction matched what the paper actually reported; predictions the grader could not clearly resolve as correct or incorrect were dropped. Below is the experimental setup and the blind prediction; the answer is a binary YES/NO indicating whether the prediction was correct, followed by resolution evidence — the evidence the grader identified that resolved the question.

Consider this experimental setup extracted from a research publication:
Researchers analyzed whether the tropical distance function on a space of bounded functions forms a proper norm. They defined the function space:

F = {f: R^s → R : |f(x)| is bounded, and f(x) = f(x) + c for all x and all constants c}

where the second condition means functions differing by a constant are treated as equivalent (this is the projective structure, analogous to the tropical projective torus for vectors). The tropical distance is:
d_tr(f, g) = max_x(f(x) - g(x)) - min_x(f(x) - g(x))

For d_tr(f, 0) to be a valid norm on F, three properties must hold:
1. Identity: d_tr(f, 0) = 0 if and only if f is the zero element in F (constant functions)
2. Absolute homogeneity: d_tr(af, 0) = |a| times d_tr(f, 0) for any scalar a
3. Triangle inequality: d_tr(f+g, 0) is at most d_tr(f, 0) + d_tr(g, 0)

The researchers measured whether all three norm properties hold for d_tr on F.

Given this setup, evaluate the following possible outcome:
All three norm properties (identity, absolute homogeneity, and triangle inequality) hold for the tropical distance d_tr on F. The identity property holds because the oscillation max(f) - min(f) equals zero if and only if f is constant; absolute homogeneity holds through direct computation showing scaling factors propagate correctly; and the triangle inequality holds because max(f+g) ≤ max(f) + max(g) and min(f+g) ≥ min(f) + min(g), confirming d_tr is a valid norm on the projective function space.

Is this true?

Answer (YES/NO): YES